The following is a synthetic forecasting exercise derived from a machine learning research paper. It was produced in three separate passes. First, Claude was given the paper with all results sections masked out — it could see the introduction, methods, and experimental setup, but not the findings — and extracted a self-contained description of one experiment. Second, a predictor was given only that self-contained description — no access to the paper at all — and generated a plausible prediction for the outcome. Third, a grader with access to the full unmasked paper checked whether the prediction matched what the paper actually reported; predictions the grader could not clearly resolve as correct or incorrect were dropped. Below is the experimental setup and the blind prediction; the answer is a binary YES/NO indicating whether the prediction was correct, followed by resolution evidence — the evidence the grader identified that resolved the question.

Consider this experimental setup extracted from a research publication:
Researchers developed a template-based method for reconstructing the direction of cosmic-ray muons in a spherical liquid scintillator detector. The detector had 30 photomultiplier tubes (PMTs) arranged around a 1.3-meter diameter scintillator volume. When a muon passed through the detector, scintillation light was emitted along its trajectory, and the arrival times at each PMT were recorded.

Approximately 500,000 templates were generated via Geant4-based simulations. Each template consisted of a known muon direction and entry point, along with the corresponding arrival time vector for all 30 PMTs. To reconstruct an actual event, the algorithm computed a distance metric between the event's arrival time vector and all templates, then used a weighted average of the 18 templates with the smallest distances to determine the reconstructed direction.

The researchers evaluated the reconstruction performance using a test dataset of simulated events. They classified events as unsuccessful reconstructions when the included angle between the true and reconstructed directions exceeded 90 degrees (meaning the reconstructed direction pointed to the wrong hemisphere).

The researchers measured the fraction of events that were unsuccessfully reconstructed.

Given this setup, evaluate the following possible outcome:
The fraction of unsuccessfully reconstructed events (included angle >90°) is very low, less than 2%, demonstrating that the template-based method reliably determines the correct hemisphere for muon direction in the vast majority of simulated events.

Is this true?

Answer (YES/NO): YES